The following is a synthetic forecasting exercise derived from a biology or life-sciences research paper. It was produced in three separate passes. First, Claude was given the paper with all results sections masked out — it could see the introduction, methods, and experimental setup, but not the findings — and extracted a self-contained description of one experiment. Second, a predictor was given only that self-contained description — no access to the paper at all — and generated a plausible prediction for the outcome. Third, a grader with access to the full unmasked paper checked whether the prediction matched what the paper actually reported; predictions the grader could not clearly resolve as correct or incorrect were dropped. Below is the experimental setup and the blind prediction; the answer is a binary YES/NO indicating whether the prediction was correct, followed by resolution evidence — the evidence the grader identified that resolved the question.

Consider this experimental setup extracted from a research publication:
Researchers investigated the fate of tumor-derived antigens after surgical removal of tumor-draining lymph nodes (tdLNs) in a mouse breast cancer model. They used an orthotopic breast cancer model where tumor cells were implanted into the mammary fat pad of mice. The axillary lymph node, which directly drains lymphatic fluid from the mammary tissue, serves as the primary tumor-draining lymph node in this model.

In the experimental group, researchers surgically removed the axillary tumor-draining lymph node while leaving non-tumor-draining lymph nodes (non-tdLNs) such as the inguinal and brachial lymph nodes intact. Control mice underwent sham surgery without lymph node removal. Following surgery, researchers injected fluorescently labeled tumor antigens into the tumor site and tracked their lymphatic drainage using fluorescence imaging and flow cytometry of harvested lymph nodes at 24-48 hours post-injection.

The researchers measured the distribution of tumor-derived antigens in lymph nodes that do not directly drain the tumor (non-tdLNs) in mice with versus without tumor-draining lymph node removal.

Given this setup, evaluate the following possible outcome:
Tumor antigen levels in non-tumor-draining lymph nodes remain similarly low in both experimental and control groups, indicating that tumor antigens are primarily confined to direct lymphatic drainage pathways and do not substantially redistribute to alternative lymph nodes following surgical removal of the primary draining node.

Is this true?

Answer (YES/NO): NO